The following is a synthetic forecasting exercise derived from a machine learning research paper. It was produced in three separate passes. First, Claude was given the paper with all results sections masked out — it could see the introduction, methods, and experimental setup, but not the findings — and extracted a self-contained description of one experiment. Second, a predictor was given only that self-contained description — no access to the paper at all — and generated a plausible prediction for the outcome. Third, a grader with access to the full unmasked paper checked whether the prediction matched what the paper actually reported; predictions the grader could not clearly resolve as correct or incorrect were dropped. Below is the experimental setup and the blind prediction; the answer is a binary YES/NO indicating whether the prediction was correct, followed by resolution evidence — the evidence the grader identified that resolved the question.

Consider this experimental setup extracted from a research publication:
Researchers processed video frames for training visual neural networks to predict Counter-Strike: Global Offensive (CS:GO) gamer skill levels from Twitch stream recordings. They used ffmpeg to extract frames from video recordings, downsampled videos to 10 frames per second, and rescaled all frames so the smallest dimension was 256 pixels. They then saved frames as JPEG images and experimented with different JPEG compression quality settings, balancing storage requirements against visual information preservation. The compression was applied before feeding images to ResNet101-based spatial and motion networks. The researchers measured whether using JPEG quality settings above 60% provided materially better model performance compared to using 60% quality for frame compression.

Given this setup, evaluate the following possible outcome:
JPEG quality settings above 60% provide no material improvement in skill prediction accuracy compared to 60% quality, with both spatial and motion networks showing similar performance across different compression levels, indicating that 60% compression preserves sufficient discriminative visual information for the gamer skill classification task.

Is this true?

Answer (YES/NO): YES